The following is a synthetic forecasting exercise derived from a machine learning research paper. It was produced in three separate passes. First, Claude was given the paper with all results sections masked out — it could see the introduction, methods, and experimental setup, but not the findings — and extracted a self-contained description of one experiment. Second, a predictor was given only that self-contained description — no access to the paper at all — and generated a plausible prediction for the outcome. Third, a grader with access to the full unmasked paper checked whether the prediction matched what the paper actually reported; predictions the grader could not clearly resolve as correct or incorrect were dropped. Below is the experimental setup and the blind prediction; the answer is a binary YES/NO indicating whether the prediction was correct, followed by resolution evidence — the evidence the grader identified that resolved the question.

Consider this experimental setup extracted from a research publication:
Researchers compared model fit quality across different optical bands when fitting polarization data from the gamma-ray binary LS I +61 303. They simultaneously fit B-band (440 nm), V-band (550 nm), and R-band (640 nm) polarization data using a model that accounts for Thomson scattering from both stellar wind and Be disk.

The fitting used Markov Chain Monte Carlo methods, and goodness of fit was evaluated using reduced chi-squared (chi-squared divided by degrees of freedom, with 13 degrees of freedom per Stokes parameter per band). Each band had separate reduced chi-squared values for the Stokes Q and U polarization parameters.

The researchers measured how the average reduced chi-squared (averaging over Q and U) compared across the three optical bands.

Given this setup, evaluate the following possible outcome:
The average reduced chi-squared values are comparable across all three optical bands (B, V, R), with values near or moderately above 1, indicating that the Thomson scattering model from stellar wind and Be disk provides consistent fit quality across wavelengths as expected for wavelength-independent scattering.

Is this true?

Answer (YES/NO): NO